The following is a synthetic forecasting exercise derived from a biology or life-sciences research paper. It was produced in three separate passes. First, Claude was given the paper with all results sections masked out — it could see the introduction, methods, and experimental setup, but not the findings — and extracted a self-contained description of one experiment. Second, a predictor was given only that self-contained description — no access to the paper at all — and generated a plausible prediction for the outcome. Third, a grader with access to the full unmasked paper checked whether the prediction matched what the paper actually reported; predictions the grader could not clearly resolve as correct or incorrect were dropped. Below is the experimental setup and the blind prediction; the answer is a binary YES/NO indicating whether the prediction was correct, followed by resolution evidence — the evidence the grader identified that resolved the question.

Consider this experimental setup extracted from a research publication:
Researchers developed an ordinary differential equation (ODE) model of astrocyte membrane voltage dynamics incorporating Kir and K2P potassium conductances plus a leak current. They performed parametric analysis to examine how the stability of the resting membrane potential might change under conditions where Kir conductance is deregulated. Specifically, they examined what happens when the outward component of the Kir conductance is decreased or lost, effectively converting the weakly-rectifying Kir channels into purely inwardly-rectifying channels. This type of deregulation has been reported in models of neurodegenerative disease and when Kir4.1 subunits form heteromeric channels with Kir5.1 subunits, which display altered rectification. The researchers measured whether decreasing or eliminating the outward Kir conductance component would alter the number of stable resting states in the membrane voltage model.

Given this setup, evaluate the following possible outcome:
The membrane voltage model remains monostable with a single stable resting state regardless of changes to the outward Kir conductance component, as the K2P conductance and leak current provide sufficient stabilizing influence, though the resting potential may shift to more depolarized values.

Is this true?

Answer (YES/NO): NO